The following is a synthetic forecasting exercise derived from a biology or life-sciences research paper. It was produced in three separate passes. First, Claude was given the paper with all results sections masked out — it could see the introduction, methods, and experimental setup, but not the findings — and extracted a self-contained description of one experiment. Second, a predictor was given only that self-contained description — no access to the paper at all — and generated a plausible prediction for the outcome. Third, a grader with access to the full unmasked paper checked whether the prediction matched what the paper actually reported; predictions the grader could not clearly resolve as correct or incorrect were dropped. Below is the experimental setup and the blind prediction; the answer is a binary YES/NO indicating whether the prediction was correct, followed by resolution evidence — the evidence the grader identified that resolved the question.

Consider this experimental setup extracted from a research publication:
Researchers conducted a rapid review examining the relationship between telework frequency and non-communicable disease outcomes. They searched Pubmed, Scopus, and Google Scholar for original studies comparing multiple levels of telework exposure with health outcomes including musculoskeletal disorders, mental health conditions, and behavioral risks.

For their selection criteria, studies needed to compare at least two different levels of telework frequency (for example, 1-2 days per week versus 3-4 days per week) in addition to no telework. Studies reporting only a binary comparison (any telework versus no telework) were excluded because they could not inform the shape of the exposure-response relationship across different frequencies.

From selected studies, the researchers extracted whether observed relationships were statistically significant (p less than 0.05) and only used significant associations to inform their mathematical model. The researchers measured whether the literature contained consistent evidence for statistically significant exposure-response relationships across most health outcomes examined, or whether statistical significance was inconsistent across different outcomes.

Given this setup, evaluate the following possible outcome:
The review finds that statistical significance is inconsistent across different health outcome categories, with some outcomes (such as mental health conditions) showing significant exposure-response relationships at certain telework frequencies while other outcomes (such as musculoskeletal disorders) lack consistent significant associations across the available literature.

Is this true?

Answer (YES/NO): YES